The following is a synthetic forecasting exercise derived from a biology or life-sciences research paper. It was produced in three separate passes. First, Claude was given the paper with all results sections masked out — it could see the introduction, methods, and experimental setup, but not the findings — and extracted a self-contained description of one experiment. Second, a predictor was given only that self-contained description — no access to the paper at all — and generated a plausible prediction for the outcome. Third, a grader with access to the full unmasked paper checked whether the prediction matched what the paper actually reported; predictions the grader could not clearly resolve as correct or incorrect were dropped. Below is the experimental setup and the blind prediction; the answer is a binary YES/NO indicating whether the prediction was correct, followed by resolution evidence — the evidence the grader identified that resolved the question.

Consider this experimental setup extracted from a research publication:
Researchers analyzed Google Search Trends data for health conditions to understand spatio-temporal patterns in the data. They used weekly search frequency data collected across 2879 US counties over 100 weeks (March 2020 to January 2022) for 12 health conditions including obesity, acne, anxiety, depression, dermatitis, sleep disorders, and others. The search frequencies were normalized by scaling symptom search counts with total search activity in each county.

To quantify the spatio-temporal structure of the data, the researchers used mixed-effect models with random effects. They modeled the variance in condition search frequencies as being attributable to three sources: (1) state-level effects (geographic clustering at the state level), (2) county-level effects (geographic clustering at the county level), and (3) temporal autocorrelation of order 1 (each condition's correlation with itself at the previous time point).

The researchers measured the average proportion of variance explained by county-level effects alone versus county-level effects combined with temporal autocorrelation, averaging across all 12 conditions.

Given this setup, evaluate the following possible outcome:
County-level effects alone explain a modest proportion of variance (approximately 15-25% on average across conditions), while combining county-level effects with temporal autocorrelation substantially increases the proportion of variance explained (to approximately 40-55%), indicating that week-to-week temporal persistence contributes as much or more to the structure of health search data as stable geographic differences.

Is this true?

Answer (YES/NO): NO